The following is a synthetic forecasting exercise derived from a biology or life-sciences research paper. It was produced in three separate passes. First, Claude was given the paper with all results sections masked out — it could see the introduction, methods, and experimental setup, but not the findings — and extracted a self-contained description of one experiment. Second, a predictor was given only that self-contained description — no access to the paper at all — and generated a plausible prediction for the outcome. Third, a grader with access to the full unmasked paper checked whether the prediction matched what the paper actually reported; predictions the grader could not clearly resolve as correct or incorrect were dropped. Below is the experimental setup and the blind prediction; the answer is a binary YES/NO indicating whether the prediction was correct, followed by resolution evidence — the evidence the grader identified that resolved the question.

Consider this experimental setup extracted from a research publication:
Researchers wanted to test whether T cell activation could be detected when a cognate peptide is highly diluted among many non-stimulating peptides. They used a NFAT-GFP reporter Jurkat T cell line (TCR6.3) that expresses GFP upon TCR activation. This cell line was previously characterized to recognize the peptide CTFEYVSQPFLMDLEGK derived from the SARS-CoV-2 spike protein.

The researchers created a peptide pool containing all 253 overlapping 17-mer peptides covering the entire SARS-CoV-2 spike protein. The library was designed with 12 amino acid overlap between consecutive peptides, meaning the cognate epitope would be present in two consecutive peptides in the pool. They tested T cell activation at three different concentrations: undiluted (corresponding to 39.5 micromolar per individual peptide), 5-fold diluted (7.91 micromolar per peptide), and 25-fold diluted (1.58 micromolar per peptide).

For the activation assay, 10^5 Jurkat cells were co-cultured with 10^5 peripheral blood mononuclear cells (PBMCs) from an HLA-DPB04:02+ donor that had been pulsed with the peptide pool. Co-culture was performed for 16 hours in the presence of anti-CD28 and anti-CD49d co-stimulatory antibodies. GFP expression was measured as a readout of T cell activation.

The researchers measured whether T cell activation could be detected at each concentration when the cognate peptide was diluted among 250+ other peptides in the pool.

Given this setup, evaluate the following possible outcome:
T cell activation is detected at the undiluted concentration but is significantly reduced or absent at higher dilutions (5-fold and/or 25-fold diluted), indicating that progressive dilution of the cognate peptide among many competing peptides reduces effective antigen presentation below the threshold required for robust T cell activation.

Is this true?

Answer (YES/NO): NO